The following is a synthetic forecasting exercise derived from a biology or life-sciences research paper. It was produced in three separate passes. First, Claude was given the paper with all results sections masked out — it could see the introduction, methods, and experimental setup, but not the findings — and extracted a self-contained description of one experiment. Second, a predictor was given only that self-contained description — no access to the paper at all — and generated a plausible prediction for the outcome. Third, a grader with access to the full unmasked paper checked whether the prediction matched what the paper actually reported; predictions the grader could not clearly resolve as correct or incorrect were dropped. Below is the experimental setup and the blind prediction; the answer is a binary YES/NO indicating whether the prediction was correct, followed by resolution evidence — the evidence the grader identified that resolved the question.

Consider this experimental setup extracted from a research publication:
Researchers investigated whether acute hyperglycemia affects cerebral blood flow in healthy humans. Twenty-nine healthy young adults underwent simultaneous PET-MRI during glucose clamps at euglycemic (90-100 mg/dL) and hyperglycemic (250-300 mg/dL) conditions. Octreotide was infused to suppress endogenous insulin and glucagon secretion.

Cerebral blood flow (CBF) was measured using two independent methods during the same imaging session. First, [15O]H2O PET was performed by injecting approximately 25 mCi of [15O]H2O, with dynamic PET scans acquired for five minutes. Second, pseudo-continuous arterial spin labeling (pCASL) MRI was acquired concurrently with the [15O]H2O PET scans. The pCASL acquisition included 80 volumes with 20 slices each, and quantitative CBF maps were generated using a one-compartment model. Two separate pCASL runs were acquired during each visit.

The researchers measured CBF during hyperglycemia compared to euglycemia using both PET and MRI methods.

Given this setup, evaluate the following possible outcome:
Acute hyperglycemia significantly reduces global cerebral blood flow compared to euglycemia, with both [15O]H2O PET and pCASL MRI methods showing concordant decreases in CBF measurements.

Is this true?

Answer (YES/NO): NO